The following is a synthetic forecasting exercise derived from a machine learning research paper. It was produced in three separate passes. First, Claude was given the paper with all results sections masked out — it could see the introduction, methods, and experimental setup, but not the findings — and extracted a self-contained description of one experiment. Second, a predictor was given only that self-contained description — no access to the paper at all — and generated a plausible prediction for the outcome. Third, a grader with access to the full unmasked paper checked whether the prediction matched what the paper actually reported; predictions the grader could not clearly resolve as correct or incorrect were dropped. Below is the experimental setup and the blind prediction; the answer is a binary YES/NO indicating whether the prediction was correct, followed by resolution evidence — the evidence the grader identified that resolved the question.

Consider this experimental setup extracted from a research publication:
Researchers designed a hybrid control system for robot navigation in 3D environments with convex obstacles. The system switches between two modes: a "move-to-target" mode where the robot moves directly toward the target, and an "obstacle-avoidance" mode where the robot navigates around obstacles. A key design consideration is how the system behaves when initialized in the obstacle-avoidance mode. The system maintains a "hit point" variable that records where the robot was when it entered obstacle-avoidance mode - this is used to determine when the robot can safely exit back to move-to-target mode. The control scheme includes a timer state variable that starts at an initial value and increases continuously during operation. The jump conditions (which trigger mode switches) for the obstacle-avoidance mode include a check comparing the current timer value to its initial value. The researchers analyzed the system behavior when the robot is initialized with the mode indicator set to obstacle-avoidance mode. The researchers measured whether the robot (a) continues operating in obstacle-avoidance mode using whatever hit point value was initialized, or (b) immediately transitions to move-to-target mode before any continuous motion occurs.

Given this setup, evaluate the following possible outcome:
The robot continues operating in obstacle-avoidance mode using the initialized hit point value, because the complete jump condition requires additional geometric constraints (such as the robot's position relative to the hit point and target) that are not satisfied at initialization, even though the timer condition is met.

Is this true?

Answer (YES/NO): NO